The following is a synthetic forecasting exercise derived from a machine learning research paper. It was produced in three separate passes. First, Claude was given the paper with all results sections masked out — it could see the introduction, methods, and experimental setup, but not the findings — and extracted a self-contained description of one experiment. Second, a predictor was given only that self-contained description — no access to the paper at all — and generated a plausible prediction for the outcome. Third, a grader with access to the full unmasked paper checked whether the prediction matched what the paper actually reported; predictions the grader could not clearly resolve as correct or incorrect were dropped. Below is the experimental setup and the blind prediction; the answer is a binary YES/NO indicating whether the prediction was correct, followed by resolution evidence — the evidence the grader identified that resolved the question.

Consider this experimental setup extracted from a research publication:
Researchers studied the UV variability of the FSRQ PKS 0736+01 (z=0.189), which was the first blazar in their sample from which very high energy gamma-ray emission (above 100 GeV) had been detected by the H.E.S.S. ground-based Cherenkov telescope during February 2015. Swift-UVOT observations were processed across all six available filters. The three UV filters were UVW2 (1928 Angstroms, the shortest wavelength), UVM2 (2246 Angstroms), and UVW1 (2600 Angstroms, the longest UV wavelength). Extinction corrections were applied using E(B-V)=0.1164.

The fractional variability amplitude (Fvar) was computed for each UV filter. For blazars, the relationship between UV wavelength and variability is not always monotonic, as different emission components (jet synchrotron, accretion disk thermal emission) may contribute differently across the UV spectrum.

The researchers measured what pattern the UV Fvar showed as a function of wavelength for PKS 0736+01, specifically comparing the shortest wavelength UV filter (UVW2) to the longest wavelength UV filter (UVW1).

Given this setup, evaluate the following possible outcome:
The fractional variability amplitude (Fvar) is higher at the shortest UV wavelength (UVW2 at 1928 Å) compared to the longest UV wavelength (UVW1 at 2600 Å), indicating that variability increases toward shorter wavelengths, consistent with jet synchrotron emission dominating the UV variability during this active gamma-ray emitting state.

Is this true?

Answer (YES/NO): NO